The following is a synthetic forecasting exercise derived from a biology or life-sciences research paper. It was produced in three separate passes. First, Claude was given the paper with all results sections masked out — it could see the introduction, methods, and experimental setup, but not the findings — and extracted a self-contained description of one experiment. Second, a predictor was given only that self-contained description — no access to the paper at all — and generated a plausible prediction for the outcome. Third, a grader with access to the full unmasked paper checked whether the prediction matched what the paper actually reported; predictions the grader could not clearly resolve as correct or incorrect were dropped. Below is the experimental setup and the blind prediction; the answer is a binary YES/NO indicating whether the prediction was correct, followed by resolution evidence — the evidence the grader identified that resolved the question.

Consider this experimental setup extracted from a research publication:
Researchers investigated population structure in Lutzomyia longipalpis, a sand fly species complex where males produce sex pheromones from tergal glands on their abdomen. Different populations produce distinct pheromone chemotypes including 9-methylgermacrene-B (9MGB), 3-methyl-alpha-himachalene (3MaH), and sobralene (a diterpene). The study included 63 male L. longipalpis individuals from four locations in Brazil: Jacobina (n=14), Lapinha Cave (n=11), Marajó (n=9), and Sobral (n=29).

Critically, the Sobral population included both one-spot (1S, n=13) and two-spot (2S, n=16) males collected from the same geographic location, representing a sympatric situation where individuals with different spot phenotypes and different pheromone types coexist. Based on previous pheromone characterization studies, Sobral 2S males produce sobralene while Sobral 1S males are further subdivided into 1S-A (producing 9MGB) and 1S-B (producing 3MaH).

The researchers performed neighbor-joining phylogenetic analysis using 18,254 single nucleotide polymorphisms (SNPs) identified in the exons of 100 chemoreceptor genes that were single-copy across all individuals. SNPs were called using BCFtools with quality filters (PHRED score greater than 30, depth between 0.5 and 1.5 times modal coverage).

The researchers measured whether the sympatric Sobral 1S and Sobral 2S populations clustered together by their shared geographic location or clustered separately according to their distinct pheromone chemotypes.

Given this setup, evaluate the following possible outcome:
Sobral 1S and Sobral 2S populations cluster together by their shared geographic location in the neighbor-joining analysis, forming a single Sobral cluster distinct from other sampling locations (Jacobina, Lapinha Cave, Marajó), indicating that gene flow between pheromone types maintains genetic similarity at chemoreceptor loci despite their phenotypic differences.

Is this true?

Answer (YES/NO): NO